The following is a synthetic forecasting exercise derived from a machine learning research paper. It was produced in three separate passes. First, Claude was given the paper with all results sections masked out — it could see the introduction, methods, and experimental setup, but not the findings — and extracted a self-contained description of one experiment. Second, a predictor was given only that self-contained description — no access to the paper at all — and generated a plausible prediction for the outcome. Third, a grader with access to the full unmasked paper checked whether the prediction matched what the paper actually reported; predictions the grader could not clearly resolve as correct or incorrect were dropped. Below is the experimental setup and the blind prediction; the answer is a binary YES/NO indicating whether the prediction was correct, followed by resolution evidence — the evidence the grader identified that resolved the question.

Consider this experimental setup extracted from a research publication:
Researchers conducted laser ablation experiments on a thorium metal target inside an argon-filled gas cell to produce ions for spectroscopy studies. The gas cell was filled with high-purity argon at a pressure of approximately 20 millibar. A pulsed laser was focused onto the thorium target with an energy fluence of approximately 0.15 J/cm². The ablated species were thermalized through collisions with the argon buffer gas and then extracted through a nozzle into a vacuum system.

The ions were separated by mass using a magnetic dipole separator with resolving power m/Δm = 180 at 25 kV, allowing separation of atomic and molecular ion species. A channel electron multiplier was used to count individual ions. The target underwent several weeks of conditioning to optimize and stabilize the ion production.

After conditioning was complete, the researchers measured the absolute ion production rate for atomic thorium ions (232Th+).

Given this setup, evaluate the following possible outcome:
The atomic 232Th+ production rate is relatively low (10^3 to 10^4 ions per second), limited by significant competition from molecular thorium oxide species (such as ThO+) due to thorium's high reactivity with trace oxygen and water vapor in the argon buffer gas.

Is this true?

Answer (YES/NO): NO